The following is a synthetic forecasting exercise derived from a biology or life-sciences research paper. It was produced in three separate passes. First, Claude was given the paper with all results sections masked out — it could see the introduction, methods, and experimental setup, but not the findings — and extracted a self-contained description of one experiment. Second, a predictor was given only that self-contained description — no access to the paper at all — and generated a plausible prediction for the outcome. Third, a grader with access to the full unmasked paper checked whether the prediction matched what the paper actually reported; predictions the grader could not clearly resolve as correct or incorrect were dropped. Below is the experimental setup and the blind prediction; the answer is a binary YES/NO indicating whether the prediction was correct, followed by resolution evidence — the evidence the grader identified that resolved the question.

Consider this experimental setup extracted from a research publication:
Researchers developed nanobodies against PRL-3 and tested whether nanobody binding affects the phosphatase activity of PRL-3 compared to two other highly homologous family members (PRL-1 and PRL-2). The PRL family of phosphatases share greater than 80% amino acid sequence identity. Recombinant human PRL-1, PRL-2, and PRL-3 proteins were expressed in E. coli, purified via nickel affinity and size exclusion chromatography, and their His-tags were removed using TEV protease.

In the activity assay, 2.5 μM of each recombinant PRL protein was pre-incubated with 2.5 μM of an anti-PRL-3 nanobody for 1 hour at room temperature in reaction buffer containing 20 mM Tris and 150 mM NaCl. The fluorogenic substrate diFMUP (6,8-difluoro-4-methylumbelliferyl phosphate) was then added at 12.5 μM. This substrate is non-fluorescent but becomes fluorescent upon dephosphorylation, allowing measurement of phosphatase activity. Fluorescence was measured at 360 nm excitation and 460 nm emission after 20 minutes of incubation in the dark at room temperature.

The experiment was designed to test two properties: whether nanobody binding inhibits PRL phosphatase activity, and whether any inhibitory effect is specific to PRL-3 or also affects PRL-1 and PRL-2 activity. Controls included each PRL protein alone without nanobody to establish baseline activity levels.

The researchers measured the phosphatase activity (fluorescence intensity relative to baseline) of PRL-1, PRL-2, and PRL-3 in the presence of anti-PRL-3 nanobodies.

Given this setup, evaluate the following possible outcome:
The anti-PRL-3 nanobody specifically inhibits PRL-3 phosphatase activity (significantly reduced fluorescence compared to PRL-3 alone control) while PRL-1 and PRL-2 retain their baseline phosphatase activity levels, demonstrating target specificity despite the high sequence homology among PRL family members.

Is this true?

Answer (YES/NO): NO